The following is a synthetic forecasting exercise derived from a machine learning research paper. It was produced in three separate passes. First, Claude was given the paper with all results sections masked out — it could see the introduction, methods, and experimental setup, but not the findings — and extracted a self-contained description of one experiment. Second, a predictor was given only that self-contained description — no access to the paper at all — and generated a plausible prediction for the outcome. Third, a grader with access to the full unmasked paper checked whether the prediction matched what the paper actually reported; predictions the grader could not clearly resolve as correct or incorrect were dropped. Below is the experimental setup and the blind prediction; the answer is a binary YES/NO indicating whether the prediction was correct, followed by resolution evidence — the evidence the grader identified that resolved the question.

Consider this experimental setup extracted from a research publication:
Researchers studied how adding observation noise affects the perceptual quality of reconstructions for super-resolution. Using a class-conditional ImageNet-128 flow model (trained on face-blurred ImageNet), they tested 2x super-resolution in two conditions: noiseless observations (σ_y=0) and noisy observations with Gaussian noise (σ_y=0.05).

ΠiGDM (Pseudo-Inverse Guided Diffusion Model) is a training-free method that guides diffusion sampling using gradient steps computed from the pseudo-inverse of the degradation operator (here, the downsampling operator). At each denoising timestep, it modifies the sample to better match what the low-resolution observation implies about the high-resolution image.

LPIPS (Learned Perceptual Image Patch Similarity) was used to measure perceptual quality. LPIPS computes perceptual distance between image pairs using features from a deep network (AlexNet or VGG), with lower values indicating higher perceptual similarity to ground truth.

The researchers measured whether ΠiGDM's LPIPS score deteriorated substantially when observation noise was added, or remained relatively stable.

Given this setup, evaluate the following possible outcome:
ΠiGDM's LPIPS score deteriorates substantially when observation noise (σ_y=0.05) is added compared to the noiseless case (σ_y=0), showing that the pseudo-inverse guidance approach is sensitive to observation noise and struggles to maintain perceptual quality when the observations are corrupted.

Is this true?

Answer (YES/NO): YES